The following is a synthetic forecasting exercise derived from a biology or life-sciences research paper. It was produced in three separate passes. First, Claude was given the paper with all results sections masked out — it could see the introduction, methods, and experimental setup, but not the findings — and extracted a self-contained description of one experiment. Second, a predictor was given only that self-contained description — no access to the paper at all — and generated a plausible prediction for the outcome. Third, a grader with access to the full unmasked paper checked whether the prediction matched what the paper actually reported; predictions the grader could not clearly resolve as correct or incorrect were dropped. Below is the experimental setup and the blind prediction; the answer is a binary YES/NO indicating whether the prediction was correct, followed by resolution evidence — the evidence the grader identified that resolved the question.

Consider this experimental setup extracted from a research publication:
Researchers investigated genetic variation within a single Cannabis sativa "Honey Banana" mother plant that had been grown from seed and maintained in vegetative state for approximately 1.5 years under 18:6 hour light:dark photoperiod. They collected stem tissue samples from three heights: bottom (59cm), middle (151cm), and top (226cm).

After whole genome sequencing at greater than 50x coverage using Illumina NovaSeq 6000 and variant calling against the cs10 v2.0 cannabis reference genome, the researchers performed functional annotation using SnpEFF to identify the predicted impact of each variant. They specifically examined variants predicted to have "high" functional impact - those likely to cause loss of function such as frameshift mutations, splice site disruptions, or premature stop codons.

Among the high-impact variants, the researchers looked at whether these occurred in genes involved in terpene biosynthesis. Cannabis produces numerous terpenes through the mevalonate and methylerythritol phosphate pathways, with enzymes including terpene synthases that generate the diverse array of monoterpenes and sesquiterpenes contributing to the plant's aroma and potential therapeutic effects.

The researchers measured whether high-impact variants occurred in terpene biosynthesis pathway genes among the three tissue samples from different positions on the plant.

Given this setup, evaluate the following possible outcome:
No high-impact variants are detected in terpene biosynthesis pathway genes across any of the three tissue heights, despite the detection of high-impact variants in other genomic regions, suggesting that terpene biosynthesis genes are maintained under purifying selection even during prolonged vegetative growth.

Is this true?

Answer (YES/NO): YES